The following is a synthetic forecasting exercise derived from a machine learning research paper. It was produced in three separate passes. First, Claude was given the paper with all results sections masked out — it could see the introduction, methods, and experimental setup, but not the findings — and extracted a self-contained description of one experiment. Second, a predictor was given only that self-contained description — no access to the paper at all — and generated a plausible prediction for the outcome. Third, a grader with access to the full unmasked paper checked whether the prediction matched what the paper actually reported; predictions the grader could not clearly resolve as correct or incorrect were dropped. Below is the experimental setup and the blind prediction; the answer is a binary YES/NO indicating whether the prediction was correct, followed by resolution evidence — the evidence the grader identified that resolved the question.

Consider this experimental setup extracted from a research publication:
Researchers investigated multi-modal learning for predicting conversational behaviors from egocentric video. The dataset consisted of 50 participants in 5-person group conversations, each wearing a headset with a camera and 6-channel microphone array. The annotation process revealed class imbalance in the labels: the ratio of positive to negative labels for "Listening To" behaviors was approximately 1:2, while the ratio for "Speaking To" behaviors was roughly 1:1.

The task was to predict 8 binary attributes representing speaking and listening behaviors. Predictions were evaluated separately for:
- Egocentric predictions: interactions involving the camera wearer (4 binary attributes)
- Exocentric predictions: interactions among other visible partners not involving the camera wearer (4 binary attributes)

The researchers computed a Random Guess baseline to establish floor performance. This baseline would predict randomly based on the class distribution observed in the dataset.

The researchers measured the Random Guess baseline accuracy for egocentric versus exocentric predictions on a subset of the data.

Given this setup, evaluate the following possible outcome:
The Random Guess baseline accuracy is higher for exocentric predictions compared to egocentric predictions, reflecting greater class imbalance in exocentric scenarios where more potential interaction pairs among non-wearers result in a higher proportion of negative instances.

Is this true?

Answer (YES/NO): YES